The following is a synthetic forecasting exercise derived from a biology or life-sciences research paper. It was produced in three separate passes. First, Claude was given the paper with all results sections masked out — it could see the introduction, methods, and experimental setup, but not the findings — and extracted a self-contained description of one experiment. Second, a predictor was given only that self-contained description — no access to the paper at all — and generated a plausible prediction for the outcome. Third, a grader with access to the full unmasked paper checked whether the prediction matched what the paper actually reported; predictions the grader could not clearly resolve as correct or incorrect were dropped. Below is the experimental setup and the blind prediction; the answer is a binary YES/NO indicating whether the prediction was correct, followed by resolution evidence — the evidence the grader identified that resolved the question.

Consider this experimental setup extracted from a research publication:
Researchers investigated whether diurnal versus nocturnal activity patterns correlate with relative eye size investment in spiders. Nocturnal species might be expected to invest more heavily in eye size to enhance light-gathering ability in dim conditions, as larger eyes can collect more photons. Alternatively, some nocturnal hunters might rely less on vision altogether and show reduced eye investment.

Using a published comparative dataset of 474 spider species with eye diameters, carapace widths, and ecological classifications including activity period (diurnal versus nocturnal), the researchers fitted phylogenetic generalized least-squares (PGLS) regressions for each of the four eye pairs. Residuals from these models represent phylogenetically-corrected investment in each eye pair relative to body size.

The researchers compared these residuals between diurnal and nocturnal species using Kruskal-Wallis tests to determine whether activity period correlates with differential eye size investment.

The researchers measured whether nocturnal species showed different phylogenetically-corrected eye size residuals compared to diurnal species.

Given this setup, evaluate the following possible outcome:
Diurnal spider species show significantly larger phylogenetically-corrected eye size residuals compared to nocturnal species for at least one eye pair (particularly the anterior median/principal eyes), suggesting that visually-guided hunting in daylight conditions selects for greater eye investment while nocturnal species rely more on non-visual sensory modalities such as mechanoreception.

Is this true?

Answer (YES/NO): NO